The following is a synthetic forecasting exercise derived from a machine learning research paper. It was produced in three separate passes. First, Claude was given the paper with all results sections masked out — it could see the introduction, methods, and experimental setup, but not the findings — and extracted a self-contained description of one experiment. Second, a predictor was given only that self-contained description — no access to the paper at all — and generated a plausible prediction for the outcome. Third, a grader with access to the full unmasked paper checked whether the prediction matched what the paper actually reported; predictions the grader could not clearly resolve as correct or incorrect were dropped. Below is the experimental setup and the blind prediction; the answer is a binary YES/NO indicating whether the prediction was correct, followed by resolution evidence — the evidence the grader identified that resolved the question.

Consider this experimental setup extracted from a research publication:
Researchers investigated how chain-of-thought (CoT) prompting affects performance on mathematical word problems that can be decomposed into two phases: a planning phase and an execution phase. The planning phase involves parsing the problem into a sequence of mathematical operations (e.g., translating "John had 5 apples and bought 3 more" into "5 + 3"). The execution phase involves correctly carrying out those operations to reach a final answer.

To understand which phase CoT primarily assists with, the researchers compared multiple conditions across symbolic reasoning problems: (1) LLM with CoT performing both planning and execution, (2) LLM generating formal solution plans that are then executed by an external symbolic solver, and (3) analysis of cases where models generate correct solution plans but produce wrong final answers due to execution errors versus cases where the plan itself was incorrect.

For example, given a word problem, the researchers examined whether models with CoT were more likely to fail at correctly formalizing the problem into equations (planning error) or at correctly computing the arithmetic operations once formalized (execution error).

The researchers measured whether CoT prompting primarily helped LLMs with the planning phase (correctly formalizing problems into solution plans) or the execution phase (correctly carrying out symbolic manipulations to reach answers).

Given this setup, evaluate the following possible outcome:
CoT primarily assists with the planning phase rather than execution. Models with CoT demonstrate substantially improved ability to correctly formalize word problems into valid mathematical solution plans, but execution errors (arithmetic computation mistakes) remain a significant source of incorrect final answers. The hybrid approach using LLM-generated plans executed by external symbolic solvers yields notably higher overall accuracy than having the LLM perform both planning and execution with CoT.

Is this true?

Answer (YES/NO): NO